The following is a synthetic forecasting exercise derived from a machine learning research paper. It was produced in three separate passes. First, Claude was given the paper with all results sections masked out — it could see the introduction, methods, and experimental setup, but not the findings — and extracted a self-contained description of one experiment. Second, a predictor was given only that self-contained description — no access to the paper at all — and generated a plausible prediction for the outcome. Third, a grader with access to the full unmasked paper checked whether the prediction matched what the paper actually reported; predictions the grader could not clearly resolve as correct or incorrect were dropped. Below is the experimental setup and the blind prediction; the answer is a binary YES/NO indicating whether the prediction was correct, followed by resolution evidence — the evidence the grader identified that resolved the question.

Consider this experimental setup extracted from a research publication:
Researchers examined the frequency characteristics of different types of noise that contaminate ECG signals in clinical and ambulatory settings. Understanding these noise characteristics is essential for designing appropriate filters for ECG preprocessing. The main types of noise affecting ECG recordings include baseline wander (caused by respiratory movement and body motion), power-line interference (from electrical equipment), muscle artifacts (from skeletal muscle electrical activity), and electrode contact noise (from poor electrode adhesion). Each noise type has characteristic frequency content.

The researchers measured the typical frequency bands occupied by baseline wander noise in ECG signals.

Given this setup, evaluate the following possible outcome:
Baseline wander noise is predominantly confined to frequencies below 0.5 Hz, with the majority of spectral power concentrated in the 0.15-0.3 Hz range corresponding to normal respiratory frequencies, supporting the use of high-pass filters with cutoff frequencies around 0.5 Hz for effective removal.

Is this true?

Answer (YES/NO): NO